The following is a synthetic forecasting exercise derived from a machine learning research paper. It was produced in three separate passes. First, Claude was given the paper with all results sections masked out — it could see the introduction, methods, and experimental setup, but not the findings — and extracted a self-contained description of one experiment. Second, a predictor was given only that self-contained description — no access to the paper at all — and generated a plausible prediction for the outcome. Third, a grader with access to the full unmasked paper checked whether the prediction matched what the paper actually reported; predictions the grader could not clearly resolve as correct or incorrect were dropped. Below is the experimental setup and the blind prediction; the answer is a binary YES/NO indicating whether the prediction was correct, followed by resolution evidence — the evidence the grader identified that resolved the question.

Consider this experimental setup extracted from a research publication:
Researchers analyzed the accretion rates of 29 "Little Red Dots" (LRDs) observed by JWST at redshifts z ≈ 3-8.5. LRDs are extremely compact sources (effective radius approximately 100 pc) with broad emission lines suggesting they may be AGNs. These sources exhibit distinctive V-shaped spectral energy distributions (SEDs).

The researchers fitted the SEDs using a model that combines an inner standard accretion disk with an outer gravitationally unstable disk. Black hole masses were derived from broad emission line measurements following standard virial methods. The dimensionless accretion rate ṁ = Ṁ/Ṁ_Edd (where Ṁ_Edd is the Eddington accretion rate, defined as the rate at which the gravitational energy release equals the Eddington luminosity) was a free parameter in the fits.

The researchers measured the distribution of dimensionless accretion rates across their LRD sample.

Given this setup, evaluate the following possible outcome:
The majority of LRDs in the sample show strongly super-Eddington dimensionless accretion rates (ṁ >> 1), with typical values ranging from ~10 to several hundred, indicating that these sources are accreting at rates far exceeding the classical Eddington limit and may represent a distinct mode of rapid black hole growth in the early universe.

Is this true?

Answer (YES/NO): NO